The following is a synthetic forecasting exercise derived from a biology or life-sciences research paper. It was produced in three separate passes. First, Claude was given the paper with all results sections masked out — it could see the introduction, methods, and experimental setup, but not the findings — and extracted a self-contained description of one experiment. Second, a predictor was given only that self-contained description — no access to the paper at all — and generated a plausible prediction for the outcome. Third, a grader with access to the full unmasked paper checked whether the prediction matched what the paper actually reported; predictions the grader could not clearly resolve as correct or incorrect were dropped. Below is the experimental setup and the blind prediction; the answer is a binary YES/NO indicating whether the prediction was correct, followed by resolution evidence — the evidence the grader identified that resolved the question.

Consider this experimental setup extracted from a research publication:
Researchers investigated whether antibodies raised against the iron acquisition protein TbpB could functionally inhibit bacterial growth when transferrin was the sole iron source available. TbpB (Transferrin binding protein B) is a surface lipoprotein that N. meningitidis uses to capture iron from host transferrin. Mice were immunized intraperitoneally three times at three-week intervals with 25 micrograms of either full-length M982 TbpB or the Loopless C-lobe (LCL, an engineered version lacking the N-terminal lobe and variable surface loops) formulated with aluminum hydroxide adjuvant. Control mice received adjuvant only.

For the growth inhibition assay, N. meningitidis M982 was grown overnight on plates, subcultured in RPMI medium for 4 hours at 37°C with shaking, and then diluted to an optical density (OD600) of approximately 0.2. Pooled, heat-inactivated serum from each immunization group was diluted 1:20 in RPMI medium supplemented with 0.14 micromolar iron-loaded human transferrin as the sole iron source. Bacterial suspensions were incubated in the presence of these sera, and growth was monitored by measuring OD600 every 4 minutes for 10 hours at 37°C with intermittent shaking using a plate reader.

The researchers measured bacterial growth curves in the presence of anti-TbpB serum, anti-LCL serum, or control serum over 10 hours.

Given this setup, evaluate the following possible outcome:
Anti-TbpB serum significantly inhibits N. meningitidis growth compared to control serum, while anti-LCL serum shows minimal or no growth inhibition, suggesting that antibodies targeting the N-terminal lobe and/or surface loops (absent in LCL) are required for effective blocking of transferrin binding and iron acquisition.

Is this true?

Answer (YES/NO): YES